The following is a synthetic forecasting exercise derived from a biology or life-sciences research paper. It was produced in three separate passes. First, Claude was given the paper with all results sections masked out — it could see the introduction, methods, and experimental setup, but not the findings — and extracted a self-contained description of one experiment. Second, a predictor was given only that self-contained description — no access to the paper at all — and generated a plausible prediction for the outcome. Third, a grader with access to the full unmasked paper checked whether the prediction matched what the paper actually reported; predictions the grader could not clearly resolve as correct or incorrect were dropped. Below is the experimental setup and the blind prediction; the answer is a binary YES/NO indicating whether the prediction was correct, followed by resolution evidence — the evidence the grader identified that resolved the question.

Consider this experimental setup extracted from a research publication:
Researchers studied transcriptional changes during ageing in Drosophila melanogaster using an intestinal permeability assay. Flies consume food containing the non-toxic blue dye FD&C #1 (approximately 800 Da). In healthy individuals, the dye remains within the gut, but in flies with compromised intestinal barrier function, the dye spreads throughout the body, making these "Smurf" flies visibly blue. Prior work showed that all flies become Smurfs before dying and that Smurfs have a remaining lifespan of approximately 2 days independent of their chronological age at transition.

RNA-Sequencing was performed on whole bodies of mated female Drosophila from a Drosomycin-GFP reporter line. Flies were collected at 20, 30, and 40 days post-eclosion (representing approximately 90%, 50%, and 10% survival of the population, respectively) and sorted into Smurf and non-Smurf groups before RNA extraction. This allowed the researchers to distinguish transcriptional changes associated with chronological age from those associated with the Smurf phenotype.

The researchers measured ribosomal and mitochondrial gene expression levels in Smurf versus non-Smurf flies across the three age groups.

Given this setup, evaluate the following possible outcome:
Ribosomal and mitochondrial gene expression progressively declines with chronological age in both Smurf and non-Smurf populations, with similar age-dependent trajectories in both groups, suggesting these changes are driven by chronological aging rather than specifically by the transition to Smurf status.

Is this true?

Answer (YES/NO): NO